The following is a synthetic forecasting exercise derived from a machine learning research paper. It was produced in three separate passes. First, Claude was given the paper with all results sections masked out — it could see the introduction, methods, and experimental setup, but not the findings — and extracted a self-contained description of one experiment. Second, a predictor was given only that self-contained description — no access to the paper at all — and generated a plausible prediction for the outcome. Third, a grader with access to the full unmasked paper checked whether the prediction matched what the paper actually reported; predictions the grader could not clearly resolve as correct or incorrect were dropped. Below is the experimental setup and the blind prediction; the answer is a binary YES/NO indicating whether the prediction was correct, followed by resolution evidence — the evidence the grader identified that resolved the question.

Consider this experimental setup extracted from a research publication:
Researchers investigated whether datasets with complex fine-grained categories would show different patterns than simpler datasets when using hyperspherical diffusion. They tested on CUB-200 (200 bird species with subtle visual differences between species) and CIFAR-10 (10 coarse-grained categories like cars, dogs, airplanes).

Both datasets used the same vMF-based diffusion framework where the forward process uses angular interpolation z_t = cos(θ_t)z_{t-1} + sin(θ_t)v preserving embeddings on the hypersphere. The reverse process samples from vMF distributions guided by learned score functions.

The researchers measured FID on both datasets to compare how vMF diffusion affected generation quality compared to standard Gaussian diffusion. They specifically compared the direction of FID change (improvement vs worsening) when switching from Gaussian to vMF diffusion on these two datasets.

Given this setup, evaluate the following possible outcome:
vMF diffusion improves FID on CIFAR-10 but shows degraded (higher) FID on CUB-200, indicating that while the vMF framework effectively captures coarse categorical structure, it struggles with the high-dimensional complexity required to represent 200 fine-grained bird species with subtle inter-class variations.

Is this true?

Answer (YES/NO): NO